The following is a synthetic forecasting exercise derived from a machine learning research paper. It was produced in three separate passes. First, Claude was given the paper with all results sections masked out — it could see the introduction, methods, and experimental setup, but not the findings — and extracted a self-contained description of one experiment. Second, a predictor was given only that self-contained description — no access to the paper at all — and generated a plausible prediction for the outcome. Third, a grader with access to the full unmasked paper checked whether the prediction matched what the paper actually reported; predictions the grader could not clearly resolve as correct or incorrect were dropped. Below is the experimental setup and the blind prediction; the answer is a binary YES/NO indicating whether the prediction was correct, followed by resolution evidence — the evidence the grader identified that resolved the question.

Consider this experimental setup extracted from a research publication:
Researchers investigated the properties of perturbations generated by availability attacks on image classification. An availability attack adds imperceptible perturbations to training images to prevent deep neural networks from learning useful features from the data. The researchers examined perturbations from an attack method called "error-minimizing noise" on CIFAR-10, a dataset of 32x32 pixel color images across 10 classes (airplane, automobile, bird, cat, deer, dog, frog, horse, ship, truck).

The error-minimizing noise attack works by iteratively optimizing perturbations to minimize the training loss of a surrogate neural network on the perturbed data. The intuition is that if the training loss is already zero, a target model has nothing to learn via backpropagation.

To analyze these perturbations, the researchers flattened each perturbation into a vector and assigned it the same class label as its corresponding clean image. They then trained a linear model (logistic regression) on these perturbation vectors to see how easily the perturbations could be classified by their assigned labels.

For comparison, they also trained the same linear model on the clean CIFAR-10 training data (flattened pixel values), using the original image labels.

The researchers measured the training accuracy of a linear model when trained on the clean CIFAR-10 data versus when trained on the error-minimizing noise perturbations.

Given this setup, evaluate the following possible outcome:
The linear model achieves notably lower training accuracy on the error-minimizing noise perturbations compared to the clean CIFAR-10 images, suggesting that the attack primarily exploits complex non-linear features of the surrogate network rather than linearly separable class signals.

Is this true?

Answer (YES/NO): NO